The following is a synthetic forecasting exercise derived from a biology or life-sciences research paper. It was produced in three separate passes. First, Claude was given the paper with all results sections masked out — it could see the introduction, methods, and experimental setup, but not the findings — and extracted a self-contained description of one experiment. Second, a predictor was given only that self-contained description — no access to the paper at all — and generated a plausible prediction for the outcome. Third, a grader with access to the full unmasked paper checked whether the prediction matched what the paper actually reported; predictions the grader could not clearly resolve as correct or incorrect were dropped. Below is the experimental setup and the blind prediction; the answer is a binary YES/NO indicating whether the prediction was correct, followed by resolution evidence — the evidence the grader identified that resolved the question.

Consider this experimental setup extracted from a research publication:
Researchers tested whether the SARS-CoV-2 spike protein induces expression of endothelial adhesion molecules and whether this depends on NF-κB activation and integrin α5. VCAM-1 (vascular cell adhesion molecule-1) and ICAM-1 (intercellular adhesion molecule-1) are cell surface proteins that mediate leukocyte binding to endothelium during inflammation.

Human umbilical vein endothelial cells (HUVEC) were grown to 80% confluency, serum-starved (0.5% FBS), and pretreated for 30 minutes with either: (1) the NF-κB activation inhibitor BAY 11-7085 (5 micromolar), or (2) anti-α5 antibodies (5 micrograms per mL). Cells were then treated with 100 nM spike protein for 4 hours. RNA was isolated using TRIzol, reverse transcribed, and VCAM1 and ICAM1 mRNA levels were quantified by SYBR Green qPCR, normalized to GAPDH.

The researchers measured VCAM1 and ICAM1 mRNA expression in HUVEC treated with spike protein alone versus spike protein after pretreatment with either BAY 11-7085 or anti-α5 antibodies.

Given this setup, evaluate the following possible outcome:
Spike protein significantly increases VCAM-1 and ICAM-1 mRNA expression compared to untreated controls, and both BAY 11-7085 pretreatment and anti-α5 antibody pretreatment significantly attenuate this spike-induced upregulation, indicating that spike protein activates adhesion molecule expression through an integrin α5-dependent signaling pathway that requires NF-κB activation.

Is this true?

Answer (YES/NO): YES